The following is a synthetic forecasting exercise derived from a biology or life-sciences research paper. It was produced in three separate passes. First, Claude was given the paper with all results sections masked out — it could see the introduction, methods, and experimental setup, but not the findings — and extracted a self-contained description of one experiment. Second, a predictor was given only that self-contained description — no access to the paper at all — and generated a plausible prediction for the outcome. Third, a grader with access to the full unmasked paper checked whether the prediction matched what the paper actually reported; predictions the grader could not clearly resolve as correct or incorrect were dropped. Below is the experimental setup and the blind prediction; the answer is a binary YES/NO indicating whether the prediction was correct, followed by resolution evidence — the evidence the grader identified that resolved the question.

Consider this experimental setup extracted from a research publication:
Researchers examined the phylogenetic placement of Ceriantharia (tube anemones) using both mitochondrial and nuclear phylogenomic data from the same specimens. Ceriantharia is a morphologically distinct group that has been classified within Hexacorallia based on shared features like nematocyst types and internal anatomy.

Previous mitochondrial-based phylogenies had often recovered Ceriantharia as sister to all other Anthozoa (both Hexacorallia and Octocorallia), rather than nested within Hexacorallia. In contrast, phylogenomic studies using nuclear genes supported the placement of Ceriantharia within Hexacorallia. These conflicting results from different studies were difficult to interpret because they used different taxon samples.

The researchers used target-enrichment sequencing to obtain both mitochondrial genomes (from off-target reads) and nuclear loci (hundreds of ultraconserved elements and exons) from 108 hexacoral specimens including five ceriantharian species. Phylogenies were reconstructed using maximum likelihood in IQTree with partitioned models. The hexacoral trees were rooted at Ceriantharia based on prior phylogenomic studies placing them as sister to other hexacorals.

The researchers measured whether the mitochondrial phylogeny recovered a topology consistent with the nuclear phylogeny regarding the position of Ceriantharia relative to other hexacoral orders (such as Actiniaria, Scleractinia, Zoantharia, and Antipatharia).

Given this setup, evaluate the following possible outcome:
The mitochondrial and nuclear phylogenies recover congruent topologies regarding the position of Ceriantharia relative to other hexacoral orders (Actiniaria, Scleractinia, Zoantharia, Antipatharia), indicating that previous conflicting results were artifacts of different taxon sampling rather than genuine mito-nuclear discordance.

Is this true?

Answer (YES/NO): NO